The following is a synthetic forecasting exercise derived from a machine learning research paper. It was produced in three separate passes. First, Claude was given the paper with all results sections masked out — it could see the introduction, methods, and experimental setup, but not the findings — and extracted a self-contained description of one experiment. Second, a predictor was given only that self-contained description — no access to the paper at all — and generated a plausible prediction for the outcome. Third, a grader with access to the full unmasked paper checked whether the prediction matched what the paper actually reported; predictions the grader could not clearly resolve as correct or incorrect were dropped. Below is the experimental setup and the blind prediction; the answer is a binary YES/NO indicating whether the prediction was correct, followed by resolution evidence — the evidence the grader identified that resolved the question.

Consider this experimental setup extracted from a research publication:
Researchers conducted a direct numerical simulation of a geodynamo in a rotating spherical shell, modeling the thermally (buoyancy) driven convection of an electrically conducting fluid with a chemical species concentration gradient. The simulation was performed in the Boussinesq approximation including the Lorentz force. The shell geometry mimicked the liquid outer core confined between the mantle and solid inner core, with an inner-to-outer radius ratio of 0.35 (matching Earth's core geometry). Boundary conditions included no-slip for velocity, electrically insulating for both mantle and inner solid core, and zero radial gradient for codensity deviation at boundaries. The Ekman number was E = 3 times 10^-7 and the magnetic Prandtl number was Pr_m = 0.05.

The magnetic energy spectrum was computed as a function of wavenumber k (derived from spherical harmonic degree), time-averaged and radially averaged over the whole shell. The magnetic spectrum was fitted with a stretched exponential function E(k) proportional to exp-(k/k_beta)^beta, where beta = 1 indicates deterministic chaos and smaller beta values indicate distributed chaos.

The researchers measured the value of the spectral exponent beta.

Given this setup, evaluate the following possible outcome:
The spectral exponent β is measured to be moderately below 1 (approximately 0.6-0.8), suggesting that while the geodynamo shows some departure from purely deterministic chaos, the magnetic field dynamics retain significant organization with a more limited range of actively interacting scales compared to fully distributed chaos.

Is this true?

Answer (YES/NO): NO